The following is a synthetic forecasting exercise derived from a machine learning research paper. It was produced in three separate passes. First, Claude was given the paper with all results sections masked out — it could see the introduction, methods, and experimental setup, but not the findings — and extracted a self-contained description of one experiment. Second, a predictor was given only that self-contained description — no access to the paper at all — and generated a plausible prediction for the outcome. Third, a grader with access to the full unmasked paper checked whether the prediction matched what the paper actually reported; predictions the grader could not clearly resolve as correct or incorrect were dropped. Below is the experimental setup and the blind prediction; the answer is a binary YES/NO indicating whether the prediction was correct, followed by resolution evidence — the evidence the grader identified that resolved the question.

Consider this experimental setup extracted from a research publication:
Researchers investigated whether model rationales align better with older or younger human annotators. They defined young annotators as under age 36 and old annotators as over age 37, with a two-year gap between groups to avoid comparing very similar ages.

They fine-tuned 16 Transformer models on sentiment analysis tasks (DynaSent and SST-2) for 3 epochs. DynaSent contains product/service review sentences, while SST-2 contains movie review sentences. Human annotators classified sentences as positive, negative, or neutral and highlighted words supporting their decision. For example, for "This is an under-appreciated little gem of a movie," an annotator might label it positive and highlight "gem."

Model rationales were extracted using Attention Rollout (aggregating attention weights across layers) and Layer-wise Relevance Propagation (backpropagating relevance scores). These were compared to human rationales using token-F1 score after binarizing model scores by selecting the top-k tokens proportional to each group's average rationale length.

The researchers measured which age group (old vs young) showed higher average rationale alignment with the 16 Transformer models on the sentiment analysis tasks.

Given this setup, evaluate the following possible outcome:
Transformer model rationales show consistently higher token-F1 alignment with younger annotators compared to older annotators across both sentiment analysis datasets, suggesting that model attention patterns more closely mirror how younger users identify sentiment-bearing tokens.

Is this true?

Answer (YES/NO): NO